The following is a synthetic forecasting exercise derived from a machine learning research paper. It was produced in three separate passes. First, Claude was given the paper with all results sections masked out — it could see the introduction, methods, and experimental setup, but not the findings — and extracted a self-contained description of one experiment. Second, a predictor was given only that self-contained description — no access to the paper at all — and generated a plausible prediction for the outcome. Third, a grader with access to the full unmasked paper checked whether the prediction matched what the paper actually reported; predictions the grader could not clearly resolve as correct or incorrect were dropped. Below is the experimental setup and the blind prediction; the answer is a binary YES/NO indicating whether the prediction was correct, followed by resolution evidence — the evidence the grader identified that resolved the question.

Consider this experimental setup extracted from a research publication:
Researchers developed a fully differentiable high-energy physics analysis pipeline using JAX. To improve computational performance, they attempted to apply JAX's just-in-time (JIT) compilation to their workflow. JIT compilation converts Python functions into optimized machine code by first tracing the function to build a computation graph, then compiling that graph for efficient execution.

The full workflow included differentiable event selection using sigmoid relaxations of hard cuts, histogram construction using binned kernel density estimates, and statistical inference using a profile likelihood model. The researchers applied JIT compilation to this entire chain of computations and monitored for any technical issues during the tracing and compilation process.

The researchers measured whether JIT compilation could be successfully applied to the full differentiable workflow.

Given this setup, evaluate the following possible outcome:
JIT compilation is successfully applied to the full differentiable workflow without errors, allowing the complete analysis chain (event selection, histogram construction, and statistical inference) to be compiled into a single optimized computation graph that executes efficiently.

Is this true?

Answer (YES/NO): NO